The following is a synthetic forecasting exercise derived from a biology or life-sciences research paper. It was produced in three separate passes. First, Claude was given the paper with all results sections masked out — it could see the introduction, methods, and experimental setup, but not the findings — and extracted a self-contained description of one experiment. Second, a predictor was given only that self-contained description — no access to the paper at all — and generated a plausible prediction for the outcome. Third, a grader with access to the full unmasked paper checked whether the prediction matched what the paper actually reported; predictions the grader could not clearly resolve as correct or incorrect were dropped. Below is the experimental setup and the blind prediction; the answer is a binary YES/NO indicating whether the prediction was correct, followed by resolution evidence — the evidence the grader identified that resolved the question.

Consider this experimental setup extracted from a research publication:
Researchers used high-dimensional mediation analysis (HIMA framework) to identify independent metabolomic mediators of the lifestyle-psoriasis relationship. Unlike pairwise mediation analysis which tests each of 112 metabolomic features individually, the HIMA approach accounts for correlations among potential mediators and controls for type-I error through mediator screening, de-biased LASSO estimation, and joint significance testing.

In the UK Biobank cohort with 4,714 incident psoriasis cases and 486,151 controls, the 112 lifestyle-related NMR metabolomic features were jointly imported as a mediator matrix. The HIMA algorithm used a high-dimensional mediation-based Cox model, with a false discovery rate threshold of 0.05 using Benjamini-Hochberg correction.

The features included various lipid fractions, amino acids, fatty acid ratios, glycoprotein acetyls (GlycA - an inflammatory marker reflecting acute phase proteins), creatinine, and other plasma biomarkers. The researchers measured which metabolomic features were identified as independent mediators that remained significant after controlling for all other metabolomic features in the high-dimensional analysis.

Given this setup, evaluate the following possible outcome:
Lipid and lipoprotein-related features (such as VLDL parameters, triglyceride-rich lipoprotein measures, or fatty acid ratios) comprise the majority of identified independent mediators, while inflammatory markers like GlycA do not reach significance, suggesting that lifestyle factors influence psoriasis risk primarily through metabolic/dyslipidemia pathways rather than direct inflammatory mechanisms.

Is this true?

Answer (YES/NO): NO